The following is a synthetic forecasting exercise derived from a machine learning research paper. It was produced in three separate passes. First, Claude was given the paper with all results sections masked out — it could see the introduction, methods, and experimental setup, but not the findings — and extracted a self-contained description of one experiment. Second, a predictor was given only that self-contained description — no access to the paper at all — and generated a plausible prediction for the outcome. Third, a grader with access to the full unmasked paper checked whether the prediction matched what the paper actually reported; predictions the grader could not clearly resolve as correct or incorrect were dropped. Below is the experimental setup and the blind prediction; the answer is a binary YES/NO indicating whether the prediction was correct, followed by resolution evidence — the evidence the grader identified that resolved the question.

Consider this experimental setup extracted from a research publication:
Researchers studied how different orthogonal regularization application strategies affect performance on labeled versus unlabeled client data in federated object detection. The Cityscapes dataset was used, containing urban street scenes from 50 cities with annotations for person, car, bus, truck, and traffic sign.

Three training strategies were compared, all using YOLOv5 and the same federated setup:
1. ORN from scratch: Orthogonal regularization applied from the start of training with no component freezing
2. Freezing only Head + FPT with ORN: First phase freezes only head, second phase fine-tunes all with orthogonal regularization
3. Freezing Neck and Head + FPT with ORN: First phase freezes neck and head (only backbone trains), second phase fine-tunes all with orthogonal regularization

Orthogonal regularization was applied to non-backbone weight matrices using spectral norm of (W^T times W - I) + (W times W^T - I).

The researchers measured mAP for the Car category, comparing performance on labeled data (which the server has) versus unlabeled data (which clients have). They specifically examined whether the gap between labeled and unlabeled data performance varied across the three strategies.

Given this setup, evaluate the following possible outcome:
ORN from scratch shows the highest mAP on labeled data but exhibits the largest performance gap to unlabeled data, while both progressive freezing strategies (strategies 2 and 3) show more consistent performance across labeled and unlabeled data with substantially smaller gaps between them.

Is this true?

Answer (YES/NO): NO